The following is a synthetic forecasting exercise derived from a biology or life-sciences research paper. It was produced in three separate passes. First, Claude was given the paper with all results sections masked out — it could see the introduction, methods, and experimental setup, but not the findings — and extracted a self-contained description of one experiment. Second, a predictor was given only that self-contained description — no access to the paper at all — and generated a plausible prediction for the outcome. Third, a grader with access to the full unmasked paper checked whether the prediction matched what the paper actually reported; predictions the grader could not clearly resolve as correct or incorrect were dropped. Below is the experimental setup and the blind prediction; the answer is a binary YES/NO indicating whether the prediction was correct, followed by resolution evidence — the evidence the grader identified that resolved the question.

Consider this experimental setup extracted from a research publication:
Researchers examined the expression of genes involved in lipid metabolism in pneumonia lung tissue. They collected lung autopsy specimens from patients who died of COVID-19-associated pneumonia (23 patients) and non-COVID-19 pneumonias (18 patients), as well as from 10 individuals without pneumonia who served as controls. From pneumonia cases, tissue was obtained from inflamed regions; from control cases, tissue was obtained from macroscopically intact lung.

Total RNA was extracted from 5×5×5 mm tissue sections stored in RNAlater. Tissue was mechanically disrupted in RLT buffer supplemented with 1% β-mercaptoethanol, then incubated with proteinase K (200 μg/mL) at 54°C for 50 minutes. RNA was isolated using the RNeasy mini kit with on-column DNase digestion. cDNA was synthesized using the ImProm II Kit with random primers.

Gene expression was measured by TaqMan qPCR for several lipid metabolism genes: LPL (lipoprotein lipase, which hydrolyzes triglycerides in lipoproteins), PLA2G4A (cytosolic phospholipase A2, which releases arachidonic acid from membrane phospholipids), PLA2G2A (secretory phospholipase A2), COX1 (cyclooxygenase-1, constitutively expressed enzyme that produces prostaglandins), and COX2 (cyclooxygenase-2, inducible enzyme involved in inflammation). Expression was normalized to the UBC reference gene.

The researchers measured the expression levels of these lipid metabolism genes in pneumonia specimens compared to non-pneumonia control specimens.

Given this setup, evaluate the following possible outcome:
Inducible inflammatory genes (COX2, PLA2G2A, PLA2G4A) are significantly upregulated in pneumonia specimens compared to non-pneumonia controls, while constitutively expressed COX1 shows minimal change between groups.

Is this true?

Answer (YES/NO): NO